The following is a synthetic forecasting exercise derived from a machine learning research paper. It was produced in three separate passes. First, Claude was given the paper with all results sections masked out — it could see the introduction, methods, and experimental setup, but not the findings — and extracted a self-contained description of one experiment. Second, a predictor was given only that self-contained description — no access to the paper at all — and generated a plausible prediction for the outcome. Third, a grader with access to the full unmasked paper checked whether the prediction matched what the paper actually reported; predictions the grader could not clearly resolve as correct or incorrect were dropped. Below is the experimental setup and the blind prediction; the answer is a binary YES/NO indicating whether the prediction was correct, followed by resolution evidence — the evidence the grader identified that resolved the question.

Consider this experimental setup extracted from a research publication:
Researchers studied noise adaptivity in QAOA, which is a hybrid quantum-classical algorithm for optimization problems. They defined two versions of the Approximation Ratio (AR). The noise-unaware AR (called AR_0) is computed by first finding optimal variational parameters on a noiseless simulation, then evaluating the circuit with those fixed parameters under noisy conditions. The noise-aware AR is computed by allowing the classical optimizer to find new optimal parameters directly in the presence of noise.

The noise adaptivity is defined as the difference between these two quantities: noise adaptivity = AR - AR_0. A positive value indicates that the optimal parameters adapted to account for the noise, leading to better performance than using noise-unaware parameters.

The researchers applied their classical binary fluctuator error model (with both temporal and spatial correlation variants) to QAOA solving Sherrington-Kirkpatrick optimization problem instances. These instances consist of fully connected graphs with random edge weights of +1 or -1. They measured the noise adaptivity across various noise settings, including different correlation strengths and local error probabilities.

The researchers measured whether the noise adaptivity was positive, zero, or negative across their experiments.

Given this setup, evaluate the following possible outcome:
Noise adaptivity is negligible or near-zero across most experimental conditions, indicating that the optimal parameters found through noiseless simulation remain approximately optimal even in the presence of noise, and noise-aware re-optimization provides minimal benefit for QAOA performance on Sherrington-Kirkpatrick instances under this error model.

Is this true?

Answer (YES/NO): NO